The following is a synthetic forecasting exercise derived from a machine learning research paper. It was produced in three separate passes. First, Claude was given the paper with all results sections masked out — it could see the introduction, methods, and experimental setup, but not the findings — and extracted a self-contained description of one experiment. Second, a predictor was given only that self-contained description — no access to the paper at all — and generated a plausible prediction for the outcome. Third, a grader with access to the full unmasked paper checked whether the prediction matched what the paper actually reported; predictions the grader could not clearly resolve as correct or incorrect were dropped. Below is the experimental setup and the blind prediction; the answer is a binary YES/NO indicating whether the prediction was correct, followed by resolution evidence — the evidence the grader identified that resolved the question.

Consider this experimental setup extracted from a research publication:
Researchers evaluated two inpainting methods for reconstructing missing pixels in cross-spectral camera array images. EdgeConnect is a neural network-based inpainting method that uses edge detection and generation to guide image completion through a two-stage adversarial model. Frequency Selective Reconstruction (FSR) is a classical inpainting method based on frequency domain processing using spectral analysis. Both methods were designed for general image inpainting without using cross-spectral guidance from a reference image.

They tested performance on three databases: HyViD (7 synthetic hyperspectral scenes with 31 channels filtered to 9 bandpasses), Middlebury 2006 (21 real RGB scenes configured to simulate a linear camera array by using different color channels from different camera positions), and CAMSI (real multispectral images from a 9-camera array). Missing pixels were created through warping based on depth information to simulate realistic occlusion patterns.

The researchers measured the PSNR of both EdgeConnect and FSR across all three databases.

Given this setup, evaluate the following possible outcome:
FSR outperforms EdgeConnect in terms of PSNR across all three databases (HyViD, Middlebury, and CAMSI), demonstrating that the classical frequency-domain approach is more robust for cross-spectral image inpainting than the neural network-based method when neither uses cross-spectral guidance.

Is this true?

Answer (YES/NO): NO